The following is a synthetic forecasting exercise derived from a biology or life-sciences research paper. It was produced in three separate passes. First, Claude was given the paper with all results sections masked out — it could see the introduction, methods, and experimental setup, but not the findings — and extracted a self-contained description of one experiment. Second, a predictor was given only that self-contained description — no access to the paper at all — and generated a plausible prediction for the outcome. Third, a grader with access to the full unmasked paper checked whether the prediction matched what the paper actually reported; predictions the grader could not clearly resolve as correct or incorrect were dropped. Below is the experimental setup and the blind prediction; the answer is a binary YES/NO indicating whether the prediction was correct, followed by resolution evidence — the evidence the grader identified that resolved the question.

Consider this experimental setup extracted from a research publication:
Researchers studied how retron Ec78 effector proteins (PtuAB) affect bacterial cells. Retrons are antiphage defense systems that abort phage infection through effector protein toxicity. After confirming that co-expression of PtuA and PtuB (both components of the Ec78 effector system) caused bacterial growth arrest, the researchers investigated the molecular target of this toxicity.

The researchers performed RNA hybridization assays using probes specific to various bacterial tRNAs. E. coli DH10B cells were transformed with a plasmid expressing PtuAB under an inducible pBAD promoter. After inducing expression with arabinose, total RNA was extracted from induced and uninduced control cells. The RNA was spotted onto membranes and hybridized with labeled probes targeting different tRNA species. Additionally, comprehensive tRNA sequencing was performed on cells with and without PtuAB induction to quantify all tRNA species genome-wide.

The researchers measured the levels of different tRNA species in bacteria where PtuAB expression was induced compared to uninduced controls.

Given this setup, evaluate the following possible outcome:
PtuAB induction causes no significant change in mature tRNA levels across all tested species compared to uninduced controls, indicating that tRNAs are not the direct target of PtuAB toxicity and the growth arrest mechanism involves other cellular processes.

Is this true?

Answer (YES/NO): NO